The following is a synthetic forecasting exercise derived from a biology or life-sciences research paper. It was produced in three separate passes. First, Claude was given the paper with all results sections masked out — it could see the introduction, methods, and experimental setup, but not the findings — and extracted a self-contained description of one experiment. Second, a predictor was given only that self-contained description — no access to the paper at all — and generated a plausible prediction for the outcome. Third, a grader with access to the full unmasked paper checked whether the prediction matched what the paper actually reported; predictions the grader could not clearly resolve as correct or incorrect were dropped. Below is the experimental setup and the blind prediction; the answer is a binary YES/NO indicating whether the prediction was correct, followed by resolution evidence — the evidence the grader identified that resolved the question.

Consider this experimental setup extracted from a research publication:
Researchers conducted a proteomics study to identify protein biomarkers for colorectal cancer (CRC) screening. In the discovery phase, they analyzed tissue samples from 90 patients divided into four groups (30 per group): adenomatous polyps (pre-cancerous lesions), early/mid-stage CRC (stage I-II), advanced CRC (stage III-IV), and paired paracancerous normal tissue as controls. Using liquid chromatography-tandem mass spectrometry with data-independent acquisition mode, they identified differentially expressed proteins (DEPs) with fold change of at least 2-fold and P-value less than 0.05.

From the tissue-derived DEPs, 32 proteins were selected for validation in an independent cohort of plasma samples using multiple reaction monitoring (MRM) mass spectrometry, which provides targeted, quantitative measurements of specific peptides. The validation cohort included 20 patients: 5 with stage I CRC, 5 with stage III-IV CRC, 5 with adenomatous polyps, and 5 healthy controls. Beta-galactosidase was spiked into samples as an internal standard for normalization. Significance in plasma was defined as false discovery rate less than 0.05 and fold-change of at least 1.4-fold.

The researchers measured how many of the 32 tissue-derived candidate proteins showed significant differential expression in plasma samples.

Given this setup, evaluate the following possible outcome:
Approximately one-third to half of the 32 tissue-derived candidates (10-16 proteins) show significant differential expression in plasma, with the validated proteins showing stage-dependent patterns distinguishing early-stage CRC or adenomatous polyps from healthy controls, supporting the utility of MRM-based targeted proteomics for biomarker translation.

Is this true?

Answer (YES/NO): YES